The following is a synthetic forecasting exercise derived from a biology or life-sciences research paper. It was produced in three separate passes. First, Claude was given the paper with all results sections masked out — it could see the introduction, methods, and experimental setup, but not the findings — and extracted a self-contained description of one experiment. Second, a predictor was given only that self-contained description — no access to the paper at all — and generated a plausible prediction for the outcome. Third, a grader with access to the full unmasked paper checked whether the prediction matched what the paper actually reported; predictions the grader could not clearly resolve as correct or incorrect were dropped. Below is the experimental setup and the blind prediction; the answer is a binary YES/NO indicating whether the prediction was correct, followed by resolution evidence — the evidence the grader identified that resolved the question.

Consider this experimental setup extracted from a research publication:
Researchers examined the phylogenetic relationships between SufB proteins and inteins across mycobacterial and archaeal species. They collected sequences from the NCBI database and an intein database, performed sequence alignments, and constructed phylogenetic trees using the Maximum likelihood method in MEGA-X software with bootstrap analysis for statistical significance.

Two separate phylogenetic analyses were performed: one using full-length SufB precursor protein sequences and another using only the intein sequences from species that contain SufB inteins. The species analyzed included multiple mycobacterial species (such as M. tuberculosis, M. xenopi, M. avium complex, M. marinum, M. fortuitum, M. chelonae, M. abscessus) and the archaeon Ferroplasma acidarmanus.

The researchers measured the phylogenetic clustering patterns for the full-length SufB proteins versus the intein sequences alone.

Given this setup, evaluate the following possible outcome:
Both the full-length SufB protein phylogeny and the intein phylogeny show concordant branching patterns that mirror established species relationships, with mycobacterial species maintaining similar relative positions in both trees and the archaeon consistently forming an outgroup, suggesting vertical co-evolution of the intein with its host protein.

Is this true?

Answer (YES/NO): NO